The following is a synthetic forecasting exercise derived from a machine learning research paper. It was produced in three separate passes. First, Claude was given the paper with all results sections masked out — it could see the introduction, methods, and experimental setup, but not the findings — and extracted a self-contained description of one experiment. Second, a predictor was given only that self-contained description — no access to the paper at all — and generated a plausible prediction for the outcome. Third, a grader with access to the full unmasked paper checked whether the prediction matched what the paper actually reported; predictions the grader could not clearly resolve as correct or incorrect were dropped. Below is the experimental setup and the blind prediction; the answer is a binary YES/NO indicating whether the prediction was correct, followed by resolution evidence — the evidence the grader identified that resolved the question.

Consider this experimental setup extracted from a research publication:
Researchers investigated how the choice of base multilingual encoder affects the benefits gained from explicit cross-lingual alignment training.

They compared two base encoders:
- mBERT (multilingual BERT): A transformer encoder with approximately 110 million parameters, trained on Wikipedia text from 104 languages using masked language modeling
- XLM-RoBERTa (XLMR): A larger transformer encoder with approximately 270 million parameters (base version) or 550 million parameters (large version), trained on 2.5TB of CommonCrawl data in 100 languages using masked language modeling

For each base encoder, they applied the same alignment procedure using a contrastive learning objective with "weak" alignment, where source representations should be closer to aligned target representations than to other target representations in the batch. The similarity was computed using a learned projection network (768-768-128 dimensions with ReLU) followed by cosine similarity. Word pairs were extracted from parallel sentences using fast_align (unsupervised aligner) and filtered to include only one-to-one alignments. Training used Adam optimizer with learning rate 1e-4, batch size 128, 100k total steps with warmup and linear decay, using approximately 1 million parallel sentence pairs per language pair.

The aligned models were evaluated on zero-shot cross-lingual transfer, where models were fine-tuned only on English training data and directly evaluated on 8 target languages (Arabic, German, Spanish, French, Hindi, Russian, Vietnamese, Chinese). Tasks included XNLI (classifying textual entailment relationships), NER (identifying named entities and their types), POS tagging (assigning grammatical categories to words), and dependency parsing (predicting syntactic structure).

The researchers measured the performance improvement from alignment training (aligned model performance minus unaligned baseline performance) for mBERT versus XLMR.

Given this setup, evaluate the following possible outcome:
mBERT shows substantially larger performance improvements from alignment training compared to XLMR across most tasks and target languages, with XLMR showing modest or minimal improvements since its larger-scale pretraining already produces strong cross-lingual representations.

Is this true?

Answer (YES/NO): NO